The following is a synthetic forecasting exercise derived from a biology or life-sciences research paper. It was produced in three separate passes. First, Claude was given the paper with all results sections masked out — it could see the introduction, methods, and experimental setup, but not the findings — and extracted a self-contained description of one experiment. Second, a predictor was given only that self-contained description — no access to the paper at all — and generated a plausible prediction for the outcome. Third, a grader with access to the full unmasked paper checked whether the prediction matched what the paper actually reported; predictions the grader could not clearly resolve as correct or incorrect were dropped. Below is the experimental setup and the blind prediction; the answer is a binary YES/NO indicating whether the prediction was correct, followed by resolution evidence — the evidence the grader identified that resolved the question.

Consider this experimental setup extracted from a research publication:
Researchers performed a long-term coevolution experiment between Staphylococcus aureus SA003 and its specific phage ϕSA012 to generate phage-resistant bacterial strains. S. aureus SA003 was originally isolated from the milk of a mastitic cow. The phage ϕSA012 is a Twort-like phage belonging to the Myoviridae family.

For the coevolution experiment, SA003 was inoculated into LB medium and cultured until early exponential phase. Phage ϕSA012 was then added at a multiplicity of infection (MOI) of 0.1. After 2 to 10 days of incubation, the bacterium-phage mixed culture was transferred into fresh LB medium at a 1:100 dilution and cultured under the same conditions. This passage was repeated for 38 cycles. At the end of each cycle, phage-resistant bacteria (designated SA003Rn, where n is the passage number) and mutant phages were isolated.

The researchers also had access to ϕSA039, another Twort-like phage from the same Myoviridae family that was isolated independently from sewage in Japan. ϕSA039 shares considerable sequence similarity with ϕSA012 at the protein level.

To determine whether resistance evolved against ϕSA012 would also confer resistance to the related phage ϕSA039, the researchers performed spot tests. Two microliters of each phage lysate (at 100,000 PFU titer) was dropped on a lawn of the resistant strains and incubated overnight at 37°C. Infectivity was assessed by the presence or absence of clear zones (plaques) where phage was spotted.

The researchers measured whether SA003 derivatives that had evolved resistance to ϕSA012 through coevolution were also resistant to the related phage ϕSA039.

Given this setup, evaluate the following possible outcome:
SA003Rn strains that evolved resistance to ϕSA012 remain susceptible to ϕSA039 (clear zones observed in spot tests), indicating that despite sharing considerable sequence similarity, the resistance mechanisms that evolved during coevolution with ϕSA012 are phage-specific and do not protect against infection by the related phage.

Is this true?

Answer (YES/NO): NO